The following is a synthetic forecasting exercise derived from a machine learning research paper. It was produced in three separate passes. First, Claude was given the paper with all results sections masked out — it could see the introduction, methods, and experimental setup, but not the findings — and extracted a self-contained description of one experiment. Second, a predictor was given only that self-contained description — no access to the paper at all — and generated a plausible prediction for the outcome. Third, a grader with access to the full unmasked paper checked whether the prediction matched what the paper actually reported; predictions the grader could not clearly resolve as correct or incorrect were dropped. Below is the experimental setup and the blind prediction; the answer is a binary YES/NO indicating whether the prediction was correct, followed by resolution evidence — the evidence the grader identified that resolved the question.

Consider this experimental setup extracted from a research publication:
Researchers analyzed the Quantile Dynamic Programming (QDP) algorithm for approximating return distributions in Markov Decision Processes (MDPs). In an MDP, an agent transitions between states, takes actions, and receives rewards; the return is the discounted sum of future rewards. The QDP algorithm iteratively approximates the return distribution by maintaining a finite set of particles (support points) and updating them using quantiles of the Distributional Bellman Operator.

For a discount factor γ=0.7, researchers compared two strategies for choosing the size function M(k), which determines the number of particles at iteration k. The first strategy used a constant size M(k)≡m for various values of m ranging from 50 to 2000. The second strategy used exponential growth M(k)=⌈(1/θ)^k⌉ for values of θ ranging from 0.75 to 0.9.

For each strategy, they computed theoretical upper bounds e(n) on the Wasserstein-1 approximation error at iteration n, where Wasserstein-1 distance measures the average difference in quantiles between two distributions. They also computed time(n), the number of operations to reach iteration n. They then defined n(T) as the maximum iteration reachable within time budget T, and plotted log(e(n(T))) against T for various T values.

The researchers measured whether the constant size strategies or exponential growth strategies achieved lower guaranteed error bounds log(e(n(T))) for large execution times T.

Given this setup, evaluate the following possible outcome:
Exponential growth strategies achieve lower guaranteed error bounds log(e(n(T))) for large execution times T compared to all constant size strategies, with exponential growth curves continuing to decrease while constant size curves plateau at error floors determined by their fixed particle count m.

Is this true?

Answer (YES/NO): YES